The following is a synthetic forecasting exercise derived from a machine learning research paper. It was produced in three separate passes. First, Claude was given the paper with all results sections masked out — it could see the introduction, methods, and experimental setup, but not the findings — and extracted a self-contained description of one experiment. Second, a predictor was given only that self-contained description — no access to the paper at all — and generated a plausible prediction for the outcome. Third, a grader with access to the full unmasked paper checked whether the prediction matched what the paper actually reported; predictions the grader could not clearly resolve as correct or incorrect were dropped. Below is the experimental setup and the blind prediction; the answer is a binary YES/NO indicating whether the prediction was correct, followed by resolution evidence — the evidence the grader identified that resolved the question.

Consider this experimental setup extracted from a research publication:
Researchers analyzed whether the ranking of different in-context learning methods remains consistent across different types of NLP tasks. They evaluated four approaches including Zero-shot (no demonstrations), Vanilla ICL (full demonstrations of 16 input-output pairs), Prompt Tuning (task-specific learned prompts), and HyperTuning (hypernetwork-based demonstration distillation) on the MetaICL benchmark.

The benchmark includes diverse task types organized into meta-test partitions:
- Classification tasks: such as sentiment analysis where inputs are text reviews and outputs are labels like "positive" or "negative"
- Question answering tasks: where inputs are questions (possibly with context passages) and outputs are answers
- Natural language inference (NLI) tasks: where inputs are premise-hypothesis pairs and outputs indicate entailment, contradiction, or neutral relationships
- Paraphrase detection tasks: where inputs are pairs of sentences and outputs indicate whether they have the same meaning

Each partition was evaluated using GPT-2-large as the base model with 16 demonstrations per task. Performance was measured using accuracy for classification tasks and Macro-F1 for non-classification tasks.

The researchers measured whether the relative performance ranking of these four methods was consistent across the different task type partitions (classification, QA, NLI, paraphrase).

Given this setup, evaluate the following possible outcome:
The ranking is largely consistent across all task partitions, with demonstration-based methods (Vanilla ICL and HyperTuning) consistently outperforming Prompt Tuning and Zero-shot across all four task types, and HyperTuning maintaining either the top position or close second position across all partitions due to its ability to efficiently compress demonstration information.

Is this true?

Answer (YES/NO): NO